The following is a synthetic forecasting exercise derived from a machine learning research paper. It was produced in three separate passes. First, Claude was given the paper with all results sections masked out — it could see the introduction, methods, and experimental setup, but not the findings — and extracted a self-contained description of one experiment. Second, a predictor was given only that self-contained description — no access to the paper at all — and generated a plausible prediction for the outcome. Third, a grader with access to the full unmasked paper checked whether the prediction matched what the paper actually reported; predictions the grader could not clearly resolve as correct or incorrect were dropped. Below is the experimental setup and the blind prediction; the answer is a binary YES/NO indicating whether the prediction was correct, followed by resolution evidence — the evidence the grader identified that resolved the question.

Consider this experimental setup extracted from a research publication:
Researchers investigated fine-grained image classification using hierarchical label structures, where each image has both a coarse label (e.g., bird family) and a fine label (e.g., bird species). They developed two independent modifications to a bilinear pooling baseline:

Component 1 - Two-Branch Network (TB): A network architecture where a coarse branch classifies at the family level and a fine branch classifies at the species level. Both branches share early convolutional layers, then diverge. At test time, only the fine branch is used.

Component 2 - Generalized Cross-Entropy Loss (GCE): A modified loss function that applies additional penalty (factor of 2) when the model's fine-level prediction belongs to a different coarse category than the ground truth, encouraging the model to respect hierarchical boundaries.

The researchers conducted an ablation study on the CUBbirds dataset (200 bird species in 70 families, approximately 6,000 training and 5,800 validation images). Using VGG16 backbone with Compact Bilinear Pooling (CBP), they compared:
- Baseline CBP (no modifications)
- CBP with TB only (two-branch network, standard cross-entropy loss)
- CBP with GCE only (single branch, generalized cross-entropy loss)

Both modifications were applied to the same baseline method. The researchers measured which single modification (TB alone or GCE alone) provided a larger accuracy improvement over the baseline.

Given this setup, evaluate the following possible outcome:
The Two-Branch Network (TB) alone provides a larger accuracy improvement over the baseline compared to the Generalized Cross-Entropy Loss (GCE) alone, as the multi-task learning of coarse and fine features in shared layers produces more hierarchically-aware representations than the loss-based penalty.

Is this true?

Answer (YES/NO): NO